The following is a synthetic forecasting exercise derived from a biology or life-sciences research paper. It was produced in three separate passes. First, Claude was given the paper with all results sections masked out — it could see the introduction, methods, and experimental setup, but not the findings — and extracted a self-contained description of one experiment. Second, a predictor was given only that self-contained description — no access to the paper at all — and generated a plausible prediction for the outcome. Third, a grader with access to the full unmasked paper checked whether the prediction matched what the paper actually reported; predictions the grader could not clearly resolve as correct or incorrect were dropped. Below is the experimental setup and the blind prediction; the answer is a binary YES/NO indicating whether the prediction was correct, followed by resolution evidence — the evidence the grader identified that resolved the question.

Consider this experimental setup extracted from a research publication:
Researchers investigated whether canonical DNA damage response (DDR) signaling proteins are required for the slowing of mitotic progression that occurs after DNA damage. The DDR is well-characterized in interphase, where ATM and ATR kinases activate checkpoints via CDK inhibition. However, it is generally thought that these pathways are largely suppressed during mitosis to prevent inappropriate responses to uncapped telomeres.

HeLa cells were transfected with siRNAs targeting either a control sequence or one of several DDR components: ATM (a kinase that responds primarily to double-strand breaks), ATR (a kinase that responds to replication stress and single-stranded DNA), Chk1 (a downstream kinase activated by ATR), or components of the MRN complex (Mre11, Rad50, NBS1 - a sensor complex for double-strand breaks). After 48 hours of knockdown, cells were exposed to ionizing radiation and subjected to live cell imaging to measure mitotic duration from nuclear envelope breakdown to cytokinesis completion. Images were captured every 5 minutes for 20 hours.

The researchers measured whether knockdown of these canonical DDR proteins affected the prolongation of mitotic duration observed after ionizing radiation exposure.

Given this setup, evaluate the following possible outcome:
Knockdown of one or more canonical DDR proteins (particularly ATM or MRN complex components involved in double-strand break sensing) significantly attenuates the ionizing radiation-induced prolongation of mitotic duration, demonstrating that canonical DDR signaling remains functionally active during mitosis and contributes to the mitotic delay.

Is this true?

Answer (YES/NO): NO